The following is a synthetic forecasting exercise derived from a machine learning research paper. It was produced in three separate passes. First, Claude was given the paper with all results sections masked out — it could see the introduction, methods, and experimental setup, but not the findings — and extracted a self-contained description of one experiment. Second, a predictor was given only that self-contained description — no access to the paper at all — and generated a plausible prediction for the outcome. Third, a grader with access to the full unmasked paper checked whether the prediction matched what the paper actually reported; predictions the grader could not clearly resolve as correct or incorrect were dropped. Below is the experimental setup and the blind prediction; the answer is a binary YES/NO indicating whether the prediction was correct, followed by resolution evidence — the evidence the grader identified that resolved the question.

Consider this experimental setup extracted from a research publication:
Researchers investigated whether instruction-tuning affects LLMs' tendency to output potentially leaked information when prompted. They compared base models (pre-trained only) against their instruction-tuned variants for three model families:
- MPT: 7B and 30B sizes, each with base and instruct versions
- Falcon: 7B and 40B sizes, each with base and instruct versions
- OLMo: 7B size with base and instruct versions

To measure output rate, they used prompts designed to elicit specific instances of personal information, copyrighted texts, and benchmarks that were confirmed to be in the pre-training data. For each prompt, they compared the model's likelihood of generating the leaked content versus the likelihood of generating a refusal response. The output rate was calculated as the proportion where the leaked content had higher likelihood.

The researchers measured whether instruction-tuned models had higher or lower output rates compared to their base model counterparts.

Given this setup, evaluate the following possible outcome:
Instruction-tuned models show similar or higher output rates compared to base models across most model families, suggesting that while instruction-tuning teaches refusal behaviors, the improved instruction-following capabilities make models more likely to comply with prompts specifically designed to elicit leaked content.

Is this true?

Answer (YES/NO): NO